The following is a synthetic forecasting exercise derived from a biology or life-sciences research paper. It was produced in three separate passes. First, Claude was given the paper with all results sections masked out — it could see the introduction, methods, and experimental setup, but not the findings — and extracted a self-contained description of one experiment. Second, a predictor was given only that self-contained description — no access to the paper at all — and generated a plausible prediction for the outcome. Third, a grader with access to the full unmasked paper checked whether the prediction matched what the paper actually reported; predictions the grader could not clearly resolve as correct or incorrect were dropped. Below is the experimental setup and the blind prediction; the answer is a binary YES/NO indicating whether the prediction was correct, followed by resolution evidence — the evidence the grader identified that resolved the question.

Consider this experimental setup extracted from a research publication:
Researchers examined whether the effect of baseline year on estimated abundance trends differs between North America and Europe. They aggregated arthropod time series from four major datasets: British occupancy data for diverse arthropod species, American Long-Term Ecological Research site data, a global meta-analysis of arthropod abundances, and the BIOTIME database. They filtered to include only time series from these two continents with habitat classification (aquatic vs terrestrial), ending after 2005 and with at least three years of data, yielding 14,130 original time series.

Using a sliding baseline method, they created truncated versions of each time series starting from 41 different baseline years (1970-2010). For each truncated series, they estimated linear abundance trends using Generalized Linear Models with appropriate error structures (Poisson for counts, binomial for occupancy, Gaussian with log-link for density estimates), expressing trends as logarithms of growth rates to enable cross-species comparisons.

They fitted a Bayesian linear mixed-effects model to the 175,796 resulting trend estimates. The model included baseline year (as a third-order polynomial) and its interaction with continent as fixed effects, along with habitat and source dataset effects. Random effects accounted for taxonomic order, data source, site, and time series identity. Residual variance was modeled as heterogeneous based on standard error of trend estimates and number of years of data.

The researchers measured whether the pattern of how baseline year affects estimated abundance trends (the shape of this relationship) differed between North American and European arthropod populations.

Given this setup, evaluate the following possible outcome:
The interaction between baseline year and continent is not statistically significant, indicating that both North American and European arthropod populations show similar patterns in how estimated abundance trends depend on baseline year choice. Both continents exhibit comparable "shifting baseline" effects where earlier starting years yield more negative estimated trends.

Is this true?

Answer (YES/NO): NO